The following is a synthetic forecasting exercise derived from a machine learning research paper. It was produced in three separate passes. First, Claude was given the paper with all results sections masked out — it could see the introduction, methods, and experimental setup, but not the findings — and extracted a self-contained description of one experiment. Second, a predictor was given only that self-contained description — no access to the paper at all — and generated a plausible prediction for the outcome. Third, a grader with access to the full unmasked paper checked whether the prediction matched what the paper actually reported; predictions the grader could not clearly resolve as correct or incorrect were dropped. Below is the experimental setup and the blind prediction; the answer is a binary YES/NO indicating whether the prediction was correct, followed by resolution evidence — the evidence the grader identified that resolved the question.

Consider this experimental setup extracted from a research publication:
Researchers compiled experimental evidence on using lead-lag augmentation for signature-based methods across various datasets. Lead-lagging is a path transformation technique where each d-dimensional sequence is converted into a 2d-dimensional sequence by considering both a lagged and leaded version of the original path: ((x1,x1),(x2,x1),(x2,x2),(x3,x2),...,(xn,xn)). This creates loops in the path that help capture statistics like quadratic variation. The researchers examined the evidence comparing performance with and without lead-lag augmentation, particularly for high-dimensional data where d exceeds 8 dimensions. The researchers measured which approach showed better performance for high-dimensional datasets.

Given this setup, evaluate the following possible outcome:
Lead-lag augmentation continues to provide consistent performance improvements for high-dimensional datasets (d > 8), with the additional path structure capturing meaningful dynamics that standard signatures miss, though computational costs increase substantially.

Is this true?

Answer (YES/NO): NO